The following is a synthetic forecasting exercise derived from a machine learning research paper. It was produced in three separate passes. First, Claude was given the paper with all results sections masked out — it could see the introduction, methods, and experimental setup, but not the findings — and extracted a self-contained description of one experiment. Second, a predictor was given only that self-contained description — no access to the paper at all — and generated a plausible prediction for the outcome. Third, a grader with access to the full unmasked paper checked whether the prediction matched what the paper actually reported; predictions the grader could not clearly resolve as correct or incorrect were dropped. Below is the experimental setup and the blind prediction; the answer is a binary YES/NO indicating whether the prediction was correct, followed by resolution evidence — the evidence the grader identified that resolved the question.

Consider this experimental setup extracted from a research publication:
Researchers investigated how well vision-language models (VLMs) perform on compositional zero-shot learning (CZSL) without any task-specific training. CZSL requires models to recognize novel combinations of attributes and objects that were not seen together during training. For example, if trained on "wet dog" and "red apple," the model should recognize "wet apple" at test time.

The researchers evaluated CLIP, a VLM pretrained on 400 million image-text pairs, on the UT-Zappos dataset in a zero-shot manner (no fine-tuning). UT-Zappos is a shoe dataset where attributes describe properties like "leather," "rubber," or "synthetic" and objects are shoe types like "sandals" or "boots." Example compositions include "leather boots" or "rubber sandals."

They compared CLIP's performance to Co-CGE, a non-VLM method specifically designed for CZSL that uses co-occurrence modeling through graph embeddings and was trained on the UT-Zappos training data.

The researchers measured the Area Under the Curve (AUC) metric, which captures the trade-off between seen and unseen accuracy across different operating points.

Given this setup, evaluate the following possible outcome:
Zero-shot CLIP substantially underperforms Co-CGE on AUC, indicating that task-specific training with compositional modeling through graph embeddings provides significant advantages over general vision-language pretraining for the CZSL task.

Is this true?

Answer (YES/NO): YES